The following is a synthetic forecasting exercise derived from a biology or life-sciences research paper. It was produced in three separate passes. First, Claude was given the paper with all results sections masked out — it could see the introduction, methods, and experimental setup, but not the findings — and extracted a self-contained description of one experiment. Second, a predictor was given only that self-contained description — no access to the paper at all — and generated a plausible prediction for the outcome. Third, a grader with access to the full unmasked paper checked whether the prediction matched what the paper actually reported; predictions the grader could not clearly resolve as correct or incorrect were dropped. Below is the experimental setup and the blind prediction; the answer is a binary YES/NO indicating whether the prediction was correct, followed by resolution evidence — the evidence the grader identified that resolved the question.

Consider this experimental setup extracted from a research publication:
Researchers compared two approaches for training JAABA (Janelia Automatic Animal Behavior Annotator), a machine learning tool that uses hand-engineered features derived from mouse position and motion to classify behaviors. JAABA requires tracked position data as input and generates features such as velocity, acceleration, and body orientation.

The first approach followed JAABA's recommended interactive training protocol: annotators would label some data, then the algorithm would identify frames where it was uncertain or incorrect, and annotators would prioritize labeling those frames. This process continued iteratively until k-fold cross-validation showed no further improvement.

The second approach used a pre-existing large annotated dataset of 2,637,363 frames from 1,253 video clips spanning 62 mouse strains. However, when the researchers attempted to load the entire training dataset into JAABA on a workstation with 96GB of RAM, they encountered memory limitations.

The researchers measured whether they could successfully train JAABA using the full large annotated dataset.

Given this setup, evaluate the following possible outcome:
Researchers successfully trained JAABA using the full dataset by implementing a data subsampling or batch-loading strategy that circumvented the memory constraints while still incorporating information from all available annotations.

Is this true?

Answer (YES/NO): NO